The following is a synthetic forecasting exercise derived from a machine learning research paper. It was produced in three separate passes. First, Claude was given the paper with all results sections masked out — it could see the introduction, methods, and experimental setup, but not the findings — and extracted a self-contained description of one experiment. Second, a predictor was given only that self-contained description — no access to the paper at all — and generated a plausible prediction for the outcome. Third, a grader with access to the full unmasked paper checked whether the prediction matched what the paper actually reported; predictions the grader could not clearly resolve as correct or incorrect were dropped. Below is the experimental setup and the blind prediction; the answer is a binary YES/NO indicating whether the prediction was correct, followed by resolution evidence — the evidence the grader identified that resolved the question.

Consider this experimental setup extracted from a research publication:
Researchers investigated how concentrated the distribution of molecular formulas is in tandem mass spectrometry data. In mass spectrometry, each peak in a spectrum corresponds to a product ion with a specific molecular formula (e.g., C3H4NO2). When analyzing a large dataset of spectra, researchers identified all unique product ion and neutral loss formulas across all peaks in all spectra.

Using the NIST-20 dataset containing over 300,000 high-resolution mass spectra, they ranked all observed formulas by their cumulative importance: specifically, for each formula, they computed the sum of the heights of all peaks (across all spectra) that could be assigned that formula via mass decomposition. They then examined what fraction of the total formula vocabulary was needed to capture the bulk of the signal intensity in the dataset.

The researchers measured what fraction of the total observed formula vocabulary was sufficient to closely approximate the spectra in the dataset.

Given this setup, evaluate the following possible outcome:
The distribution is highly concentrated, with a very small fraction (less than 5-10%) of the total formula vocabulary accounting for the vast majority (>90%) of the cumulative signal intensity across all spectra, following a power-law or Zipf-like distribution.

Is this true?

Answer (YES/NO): YES